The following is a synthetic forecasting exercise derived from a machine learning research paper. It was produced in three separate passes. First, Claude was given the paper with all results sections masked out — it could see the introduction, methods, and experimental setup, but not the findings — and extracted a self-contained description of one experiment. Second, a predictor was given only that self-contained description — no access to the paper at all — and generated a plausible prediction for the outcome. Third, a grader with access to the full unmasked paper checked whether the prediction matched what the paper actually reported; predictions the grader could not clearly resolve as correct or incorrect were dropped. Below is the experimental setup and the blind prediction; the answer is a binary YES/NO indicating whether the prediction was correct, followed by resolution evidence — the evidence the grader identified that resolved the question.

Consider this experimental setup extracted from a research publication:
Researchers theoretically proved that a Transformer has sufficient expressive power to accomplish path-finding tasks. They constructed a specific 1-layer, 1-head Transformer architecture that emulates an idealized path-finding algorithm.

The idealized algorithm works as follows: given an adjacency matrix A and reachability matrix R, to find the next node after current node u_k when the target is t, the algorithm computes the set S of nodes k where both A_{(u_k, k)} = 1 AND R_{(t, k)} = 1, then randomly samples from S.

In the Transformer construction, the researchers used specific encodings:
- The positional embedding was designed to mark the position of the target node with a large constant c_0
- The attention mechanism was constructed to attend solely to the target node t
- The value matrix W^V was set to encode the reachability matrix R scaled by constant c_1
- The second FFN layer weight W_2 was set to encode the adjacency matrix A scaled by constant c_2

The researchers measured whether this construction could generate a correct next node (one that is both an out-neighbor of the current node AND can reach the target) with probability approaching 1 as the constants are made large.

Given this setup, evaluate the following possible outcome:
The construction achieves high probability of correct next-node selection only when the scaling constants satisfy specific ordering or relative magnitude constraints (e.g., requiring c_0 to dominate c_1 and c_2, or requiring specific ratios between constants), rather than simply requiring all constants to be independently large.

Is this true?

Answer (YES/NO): NO